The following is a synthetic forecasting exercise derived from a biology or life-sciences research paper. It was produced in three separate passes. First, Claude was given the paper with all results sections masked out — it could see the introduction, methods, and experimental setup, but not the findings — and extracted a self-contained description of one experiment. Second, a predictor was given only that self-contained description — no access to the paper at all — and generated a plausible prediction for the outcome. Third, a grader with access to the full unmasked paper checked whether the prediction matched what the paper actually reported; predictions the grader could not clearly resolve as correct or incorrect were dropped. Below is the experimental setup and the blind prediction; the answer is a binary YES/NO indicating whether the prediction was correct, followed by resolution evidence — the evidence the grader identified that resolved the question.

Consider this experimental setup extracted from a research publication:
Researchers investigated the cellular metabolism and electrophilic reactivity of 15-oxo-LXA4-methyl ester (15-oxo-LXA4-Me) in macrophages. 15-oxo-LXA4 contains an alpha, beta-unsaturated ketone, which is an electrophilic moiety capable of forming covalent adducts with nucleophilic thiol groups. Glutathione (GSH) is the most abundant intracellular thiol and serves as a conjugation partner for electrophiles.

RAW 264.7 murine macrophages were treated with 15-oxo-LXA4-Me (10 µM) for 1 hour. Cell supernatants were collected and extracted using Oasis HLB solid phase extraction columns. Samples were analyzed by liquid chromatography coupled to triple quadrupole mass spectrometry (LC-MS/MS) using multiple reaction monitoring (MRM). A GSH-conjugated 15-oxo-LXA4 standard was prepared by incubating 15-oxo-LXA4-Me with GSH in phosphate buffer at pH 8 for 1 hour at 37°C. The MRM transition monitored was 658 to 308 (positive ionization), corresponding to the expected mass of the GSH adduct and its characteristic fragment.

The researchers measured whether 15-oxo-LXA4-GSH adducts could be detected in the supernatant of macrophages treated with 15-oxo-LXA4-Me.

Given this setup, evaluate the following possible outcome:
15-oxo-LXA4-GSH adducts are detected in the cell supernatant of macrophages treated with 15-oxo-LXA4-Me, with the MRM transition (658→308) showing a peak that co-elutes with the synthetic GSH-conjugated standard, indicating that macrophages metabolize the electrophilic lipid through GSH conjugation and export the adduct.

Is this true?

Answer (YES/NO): YES